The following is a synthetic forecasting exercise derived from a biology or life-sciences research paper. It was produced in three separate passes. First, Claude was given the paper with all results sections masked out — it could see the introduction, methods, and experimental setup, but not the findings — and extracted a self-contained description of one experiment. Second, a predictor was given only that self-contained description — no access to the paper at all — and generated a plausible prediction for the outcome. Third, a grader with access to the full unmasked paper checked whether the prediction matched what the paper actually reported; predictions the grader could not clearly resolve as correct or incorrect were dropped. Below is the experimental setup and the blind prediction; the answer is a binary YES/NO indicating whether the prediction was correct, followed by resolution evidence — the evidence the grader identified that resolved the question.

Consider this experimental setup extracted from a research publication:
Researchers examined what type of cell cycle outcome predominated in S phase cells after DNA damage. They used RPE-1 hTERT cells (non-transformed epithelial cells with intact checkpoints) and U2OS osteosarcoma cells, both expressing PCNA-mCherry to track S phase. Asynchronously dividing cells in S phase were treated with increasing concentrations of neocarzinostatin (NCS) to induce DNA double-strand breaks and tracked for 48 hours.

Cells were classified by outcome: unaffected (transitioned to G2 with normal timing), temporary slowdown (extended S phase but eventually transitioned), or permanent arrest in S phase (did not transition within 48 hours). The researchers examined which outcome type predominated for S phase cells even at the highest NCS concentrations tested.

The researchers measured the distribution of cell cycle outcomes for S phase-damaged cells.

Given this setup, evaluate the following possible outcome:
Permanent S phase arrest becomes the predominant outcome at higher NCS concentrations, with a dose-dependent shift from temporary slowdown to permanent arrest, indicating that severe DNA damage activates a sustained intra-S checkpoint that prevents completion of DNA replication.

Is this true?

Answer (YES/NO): NO